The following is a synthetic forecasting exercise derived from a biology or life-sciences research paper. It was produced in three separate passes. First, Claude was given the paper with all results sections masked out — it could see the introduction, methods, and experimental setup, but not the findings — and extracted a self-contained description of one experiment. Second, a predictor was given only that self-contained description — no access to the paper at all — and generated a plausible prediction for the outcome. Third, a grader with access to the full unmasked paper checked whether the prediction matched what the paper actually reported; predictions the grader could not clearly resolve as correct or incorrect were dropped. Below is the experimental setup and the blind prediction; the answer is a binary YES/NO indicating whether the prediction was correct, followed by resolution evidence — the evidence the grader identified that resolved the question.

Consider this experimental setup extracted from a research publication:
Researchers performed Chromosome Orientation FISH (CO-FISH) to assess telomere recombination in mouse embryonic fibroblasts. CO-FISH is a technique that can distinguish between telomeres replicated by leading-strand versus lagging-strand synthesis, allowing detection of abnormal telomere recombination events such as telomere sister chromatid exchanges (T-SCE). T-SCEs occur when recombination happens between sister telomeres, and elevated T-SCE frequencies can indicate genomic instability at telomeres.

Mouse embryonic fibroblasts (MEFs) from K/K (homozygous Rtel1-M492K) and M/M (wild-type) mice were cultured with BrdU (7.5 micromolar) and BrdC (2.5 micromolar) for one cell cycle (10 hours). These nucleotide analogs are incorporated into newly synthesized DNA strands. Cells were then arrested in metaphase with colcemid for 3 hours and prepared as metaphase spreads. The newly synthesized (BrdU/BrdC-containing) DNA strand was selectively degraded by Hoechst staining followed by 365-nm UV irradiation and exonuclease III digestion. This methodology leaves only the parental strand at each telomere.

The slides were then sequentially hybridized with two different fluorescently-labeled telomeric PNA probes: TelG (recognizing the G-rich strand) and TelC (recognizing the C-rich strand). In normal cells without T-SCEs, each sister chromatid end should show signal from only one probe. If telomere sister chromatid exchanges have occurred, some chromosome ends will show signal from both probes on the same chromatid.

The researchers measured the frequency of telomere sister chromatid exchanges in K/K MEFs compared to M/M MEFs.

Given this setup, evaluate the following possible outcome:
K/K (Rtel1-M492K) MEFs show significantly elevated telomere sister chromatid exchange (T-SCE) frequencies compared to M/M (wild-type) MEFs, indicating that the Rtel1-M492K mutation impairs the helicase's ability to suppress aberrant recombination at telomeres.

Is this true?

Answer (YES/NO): NO